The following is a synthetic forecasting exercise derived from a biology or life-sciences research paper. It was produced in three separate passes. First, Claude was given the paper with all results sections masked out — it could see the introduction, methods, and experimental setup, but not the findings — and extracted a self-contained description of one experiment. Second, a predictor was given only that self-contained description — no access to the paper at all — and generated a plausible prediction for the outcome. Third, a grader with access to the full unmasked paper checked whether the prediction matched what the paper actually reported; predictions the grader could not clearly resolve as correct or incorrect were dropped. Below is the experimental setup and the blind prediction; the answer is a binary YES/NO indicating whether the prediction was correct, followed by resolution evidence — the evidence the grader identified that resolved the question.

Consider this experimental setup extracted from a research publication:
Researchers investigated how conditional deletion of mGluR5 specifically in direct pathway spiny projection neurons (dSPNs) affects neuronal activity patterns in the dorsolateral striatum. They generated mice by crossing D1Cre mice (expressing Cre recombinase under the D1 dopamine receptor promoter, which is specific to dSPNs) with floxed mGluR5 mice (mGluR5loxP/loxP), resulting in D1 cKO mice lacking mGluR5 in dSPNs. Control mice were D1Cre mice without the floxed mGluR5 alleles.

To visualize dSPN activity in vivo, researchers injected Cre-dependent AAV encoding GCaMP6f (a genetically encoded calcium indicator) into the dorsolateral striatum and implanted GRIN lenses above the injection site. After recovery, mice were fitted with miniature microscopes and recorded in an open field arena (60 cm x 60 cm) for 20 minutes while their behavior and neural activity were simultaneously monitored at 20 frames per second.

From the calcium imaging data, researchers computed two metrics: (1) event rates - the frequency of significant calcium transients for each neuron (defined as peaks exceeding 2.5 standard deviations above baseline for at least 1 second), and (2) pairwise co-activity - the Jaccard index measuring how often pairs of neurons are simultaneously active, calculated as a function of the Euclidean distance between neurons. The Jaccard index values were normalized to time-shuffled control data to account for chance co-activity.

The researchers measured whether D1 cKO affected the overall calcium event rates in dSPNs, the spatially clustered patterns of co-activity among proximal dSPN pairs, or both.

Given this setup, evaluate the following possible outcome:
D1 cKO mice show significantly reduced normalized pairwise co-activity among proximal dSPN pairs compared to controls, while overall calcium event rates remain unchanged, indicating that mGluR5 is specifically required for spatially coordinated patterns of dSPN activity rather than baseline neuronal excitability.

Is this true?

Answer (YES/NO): NO